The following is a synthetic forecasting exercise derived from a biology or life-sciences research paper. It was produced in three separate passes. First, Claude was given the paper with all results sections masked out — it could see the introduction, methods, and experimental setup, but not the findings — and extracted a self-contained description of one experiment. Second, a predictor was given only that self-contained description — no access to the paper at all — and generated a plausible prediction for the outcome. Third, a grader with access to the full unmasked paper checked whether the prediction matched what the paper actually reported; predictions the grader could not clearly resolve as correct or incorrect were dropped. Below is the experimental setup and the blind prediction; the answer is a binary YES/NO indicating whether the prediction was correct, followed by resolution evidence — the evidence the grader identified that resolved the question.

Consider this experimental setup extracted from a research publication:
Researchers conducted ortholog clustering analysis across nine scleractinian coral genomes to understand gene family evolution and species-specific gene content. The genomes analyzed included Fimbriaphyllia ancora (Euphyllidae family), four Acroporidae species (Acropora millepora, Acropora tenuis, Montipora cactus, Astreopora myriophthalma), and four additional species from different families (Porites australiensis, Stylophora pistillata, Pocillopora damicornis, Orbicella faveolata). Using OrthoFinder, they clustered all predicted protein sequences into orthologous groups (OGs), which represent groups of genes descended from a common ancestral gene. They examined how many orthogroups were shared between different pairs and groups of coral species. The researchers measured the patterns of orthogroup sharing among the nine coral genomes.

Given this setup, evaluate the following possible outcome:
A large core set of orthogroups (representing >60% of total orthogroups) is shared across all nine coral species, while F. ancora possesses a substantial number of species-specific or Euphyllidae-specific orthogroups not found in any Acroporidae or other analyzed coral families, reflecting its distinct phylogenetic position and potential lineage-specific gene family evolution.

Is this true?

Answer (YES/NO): NO